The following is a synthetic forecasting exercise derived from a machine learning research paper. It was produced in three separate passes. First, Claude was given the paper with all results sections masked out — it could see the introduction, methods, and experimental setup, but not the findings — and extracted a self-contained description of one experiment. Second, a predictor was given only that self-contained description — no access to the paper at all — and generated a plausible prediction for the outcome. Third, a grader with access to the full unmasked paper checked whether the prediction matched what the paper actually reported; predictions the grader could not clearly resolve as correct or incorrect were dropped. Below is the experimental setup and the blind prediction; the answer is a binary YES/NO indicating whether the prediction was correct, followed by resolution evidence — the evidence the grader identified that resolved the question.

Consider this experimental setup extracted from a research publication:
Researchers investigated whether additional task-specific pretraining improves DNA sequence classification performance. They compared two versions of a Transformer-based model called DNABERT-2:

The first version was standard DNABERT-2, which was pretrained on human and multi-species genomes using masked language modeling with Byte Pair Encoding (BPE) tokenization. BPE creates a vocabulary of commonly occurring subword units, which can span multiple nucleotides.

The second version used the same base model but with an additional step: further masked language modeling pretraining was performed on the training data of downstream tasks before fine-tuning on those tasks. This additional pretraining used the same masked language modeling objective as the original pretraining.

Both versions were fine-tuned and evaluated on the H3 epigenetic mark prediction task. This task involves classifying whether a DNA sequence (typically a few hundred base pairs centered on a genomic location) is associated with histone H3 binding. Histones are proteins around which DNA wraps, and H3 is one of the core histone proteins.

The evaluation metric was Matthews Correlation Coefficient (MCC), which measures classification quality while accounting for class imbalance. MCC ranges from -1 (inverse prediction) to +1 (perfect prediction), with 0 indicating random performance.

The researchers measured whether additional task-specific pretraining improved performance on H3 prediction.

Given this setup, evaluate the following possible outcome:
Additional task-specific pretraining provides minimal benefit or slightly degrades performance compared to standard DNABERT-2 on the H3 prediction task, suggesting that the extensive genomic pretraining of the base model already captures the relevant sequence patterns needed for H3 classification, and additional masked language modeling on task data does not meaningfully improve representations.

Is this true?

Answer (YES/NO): NO